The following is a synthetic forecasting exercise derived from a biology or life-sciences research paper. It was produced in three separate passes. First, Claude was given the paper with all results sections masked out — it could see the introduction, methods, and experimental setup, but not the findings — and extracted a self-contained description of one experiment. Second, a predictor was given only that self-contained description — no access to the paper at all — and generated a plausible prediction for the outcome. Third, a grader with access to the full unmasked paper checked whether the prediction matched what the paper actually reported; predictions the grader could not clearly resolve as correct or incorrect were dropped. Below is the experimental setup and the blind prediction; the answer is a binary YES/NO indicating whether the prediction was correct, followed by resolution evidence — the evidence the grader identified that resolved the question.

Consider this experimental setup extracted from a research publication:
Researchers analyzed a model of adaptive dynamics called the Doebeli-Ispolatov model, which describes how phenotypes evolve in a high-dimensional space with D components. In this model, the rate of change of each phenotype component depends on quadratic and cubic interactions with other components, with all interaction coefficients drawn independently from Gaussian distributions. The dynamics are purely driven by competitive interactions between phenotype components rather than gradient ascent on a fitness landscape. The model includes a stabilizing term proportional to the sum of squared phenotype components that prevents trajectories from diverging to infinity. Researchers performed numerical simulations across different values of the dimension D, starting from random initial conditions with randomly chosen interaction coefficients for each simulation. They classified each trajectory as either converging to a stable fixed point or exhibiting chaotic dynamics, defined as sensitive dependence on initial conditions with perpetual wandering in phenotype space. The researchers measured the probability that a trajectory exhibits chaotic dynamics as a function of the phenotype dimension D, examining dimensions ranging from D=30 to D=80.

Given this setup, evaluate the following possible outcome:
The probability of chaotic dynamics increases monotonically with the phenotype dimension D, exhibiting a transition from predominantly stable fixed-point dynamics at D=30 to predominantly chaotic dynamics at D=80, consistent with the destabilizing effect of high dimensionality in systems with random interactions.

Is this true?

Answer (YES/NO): NO